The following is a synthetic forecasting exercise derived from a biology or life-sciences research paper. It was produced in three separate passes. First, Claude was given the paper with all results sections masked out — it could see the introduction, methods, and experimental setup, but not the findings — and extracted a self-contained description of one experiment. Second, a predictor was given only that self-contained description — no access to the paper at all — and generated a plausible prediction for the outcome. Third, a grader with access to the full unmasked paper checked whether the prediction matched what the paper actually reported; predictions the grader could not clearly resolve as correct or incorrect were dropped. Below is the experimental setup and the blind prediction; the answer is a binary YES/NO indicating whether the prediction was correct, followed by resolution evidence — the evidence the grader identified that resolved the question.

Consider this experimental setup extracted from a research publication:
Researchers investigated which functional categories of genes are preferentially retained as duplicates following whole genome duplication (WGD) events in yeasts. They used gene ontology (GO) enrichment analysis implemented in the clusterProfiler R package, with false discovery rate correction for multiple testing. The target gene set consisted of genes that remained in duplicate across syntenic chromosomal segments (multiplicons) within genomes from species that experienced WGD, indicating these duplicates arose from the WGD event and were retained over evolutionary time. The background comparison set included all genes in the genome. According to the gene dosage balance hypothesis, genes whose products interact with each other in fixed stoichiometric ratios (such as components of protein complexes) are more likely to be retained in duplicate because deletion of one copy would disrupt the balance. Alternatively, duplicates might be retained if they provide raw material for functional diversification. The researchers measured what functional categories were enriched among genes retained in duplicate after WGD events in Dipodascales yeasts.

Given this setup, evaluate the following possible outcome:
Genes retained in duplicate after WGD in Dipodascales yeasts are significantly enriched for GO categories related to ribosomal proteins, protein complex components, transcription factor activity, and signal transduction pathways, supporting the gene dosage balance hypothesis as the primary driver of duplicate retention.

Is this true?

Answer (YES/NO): YES